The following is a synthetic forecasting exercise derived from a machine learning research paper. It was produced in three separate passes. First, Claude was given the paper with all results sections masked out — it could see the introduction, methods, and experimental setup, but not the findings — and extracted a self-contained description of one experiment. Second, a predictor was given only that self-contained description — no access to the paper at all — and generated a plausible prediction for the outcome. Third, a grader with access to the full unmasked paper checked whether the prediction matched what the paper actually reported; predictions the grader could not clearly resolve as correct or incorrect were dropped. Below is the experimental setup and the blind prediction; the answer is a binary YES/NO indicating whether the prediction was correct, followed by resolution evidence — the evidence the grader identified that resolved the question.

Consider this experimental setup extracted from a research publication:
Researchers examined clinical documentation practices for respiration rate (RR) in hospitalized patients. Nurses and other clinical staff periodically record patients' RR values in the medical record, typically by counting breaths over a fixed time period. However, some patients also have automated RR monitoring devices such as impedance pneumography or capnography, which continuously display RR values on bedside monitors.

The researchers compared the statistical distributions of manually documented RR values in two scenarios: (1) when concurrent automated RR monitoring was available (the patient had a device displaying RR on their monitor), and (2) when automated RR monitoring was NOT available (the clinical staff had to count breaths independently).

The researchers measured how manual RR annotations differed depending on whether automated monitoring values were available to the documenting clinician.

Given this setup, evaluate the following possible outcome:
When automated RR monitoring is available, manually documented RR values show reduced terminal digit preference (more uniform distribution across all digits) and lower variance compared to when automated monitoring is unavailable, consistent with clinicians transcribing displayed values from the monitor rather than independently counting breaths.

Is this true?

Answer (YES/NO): YES